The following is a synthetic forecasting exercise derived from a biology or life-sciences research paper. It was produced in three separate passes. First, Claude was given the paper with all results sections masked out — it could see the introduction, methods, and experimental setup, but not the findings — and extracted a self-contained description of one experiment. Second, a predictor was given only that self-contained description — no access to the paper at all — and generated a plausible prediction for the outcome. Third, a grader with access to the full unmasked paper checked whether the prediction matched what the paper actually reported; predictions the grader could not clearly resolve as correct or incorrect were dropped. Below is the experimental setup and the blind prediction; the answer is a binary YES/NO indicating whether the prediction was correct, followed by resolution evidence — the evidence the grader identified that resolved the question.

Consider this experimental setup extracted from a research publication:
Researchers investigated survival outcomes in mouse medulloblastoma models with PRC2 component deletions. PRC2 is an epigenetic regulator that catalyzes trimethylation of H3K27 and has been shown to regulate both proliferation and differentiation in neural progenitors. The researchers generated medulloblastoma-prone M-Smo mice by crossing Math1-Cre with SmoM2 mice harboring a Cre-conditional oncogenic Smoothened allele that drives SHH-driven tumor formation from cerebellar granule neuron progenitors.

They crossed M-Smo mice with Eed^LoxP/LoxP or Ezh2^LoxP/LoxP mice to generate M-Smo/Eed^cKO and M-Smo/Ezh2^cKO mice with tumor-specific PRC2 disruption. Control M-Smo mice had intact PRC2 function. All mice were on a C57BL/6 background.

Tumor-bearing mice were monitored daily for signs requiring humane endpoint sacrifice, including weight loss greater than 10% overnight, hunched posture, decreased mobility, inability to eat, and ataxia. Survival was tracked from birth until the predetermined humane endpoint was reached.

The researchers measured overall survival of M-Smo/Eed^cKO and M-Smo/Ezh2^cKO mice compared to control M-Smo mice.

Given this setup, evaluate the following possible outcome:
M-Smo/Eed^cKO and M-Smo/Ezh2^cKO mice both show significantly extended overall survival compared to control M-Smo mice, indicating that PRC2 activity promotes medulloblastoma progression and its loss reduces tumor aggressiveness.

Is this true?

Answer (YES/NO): NO